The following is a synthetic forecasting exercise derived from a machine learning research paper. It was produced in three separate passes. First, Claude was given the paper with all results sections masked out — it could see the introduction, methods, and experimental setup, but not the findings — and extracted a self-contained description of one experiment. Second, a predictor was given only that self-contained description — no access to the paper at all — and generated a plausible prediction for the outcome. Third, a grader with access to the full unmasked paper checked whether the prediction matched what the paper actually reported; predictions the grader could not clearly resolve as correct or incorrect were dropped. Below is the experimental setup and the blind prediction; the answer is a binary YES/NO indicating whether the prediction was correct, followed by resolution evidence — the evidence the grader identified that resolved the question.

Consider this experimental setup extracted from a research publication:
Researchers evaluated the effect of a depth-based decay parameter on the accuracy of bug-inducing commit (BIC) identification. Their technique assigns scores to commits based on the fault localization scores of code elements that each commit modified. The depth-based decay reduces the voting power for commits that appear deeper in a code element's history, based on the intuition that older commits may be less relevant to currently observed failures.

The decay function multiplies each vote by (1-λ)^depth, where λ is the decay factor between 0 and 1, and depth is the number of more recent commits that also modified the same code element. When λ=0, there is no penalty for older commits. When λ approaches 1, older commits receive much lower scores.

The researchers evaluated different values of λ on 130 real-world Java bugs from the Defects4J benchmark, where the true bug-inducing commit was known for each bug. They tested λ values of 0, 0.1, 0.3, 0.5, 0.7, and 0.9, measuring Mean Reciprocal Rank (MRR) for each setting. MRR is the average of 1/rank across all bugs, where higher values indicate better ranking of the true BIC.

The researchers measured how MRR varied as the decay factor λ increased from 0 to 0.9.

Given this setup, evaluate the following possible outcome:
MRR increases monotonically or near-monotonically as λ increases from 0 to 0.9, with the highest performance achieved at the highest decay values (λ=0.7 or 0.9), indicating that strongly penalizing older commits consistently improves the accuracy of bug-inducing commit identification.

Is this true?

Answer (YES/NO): NO